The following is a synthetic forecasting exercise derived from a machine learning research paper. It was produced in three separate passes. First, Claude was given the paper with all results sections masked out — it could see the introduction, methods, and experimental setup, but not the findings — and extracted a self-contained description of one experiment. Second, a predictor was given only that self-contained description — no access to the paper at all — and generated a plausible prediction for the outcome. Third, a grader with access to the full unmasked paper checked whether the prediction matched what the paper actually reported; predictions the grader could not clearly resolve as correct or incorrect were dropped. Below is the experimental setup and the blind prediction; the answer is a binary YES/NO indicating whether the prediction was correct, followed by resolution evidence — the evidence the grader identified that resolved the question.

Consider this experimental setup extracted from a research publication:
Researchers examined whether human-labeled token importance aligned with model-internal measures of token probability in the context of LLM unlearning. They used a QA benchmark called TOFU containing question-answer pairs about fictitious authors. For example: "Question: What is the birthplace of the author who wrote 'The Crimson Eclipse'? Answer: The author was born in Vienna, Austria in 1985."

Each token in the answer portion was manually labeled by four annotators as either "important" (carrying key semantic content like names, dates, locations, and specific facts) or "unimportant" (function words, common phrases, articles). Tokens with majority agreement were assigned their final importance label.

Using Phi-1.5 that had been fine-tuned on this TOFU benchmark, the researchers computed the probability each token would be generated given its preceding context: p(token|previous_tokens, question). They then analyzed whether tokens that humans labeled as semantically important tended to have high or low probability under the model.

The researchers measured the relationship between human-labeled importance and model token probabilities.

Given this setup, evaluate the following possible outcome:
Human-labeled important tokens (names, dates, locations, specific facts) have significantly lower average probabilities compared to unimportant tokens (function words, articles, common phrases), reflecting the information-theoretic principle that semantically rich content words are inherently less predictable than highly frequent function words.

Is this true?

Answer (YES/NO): YES